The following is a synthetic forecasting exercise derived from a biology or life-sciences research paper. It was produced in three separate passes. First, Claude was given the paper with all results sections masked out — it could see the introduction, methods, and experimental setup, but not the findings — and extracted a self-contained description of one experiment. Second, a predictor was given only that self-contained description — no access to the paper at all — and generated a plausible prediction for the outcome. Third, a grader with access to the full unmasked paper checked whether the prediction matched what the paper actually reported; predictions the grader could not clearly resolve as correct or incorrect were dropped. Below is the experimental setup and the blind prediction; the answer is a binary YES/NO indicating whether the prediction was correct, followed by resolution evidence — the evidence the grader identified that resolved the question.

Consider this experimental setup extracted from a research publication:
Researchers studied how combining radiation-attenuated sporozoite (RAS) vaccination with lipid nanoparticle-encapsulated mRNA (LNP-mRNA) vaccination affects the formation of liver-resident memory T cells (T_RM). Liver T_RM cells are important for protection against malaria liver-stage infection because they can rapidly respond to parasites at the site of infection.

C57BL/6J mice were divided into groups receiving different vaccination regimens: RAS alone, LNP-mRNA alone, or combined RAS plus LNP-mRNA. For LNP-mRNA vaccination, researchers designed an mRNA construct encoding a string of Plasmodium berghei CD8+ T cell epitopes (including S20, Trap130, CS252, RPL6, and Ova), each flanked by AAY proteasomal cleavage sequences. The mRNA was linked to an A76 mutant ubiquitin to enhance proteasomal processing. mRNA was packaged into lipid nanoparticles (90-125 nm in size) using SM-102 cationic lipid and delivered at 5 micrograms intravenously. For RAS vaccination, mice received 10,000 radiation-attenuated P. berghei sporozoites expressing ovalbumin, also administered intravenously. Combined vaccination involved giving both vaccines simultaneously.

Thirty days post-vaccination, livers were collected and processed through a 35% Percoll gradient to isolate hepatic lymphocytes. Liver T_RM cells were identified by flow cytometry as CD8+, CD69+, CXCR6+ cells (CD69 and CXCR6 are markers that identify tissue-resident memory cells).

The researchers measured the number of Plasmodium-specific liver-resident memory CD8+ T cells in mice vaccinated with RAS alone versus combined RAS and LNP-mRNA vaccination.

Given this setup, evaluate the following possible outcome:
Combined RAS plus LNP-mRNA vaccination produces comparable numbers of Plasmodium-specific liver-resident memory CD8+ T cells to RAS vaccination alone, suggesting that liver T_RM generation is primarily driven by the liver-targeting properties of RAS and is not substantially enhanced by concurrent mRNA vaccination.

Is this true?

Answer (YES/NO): NO